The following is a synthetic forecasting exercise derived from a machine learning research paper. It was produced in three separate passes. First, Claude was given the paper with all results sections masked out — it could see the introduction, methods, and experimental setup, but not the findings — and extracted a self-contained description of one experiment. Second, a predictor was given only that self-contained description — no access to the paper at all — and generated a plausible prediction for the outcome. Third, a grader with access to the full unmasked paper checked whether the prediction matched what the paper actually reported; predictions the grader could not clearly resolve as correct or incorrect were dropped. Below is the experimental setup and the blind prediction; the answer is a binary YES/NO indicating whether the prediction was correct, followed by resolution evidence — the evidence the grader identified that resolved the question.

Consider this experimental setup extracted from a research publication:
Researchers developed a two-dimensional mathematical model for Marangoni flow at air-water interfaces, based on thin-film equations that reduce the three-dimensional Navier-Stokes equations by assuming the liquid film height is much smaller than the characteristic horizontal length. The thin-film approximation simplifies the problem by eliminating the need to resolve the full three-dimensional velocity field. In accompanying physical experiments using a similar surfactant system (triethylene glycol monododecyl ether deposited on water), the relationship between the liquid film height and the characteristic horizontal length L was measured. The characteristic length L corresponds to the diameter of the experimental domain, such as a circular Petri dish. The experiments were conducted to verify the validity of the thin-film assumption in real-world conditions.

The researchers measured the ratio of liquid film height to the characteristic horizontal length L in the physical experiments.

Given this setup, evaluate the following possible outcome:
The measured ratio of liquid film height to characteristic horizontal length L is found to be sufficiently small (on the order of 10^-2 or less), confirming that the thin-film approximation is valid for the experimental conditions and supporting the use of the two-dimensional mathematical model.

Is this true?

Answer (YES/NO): NO